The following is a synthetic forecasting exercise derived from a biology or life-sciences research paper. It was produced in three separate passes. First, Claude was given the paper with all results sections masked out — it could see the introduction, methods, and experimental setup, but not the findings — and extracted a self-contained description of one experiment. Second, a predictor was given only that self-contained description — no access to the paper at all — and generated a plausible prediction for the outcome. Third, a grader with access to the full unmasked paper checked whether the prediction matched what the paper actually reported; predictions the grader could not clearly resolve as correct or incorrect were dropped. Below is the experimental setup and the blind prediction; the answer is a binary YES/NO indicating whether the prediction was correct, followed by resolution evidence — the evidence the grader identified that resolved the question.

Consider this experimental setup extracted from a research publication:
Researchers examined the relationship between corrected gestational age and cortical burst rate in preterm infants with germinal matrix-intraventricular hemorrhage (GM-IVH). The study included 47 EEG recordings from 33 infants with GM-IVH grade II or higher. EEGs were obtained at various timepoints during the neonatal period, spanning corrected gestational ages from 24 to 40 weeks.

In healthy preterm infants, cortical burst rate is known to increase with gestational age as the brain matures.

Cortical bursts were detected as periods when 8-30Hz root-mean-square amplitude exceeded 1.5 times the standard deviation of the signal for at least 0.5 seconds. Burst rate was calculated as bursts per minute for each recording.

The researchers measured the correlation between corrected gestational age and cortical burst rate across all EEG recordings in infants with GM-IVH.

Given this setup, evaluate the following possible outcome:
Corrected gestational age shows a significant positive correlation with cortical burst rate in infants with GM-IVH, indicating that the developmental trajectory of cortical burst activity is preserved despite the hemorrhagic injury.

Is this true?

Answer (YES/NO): YES